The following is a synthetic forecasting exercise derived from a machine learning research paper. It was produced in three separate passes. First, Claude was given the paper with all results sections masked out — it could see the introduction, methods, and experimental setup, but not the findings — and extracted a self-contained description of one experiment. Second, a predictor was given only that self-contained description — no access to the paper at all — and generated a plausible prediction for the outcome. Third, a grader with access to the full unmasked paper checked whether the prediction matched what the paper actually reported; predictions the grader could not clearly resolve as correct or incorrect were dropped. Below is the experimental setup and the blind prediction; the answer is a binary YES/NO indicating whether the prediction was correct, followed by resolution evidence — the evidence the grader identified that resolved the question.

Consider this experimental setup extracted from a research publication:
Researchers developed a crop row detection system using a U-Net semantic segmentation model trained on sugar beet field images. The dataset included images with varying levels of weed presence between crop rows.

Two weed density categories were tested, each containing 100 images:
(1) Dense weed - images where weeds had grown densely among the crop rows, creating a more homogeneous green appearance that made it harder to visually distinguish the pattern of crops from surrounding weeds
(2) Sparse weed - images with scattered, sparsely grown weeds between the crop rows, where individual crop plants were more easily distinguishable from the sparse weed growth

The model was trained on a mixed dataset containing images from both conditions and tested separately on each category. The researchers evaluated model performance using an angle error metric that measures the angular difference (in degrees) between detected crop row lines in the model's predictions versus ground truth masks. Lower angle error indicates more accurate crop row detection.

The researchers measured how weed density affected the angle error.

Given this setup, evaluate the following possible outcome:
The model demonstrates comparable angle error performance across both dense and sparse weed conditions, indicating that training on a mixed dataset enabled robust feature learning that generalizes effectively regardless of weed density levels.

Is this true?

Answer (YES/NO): NO